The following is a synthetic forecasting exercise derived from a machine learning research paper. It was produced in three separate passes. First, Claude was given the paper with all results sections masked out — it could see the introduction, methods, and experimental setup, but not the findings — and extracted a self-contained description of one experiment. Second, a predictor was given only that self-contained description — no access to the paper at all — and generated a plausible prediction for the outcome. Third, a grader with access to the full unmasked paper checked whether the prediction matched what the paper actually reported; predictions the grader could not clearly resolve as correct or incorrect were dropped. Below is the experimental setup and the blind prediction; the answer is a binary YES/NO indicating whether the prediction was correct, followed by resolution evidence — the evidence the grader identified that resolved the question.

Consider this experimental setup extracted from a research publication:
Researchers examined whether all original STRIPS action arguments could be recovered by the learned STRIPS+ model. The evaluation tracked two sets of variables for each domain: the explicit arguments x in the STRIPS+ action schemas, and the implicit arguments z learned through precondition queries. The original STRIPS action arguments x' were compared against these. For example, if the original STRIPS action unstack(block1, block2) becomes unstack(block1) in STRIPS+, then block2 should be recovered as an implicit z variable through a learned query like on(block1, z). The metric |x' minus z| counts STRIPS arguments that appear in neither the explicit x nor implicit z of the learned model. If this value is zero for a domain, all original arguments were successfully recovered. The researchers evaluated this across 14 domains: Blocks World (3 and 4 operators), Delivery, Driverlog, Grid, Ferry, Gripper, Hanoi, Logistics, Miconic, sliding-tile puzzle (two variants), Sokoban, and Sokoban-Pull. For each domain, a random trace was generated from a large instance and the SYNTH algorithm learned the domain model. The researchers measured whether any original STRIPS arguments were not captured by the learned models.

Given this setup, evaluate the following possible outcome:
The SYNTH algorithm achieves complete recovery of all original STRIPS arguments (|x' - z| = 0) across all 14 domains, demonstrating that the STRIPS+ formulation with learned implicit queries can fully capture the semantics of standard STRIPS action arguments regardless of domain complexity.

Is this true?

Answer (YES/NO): YES